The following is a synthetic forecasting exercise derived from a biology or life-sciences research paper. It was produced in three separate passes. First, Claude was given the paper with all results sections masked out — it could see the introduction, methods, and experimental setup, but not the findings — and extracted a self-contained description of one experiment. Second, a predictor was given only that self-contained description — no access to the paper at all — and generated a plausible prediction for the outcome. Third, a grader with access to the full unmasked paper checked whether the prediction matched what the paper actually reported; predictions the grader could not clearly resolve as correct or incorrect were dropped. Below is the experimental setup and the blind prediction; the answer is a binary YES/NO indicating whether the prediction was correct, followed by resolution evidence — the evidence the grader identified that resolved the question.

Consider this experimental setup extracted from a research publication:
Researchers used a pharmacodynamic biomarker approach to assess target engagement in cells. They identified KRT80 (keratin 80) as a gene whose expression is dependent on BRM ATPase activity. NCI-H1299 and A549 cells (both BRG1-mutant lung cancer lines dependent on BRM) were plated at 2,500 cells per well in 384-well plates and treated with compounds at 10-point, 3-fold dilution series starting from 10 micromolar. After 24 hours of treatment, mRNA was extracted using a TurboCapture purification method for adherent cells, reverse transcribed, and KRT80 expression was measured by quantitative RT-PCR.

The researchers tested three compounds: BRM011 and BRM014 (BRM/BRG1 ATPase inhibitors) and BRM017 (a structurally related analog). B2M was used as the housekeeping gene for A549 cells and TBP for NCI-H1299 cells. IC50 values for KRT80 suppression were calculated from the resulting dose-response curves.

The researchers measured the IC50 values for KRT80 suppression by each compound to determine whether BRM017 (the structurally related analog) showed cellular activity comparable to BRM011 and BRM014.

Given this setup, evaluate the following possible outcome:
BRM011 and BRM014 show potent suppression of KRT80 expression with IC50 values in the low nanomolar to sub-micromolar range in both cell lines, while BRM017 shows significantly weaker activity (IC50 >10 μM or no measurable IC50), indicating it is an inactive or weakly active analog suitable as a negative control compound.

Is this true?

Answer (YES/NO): YES